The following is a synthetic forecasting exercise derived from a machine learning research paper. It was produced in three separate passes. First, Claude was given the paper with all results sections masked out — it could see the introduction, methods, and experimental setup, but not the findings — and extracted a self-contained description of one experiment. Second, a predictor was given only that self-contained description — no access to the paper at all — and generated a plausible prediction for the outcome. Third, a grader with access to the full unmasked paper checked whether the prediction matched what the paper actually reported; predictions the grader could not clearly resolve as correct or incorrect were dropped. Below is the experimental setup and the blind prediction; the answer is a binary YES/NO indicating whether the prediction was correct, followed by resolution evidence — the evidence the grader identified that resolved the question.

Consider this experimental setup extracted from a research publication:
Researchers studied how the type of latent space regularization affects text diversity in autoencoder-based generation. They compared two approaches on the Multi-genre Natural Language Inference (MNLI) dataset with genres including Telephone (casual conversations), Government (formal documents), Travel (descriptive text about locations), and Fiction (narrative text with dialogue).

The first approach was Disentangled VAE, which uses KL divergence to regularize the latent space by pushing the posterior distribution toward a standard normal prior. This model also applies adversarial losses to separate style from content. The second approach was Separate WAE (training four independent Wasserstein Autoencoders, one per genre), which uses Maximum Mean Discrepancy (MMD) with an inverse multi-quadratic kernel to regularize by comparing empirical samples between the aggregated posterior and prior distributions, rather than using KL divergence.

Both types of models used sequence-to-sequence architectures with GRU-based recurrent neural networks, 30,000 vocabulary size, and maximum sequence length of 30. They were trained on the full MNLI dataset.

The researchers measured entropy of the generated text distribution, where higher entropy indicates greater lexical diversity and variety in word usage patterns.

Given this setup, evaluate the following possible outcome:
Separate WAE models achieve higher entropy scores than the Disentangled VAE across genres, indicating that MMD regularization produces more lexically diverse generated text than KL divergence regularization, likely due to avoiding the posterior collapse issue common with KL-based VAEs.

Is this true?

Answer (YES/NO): YES